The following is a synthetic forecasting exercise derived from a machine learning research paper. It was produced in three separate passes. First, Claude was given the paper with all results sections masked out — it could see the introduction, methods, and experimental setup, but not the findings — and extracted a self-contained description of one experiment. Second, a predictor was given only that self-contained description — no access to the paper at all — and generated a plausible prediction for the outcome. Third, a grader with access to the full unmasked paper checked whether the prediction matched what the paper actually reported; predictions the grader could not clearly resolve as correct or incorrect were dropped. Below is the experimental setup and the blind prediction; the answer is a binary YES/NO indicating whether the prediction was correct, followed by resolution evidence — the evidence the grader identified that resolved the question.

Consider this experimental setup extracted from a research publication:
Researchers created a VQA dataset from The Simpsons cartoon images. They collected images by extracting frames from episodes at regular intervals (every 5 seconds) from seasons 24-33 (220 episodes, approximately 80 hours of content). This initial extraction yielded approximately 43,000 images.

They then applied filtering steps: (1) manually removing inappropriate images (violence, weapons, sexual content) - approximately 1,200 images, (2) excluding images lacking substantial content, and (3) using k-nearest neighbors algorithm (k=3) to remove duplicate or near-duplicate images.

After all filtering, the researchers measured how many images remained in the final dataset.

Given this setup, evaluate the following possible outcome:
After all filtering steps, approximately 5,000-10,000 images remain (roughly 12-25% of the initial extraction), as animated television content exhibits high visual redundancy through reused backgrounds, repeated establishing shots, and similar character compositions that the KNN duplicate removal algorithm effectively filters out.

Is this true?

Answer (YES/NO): NO